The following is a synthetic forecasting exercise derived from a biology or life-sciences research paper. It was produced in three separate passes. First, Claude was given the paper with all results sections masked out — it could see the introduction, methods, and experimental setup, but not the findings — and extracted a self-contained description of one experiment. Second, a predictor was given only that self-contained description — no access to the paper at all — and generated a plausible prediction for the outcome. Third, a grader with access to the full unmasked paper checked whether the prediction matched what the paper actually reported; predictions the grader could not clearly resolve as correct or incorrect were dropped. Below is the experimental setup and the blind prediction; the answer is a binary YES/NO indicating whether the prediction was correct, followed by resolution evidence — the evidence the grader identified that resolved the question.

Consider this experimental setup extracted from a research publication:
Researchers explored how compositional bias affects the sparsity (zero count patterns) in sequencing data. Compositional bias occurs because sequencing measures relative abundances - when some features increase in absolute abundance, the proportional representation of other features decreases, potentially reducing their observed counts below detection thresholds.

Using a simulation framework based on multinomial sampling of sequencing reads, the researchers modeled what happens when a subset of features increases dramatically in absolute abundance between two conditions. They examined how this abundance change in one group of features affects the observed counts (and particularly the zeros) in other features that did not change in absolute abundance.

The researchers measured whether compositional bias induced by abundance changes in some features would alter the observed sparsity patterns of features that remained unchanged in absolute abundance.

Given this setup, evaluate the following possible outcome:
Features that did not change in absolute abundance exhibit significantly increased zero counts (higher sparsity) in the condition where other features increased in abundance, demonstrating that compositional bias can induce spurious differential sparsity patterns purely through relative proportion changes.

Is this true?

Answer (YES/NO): YES